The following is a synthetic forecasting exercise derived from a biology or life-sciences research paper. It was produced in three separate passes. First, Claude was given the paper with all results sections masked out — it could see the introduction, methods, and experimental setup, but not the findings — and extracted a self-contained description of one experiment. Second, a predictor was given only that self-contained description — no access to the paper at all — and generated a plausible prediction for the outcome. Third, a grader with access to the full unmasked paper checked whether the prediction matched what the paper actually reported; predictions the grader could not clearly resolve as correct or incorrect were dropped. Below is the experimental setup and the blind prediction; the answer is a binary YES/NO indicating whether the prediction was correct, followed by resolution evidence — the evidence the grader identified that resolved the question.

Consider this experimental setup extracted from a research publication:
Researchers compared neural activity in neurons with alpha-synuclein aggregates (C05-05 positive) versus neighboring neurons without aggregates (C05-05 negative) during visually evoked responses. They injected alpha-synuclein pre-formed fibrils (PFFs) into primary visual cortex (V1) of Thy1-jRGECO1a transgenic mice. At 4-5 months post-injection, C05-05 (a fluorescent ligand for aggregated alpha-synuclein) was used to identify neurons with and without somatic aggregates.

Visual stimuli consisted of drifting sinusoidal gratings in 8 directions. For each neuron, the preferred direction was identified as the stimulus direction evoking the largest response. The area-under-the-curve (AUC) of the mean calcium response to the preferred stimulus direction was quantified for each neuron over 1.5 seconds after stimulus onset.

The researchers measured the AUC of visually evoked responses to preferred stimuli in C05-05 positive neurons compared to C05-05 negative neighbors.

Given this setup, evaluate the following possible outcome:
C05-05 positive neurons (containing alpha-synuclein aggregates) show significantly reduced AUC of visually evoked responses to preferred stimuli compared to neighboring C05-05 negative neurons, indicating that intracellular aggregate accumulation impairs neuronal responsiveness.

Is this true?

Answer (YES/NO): YES